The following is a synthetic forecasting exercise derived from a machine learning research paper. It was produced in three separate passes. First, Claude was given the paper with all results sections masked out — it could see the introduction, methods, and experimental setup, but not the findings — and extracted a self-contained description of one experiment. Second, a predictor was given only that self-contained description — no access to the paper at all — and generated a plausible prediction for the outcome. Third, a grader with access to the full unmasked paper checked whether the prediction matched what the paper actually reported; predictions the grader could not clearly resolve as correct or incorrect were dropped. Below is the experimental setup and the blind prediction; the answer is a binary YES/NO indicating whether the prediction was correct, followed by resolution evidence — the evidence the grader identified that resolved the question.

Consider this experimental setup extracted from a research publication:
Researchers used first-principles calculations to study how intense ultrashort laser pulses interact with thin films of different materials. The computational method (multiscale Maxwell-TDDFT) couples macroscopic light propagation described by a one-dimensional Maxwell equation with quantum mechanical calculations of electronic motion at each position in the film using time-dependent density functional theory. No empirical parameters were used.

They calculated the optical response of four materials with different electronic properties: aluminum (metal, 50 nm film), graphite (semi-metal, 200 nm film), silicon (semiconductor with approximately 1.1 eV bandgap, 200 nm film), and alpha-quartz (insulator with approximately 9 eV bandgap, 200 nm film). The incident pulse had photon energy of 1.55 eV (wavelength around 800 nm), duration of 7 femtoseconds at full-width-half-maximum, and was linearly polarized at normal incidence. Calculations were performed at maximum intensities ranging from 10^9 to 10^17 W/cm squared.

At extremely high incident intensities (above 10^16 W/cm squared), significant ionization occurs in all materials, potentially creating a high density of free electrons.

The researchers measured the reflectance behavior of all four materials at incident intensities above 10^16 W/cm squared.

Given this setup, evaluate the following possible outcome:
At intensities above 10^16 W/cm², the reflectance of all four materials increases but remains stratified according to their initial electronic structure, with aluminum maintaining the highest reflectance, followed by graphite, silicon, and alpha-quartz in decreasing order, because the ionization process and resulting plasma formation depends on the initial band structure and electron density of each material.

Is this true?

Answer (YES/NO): NO